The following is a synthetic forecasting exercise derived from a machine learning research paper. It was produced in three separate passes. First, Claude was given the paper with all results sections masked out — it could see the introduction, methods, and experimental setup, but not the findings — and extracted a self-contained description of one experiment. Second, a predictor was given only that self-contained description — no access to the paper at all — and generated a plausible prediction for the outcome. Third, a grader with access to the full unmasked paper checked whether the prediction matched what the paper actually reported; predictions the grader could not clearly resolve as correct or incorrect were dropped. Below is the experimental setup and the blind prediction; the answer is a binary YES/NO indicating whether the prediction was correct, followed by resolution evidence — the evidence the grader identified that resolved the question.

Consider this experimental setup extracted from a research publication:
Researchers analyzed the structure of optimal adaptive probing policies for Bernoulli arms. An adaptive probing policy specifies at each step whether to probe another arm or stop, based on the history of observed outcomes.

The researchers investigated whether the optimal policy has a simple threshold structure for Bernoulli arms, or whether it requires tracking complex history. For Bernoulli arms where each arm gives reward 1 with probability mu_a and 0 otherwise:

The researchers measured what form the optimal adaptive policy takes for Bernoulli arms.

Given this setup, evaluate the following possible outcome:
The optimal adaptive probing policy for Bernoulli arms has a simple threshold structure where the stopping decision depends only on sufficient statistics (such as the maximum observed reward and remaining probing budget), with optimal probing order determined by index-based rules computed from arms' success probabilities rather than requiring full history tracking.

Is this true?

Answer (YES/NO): YES